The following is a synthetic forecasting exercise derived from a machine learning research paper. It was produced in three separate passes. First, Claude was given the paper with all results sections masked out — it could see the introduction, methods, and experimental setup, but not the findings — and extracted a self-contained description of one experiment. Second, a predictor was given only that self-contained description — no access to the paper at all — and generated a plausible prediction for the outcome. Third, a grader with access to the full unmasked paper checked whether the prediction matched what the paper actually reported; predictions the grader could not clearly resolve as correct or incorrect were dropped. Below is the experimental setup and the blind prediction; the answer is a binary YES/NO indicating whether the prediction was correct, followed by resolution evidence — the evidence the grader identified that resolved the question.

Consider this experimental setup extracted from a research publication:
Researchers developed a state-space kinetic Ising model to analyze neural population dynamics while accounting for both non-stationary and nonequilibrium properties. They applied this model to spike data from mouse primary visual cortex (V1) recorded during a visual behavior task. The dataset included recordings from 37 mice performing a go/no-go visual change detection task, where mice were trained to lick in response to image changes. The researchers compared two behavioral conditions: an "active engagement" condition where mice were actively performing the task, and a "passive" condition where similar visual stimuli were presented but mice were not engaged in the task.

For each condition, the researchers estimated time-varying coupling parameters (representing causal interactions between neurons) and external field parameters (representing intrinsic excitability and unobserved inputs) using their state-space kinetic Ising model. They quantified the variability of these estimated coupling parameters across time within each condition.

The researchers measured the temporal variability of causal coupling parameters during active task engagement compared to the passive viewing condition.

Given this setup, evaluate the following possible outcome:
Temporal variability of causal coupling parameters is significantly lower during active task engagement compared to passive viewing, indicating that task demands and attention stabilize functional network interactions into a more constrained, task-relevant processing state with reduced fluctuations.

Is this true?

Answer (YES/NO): NO